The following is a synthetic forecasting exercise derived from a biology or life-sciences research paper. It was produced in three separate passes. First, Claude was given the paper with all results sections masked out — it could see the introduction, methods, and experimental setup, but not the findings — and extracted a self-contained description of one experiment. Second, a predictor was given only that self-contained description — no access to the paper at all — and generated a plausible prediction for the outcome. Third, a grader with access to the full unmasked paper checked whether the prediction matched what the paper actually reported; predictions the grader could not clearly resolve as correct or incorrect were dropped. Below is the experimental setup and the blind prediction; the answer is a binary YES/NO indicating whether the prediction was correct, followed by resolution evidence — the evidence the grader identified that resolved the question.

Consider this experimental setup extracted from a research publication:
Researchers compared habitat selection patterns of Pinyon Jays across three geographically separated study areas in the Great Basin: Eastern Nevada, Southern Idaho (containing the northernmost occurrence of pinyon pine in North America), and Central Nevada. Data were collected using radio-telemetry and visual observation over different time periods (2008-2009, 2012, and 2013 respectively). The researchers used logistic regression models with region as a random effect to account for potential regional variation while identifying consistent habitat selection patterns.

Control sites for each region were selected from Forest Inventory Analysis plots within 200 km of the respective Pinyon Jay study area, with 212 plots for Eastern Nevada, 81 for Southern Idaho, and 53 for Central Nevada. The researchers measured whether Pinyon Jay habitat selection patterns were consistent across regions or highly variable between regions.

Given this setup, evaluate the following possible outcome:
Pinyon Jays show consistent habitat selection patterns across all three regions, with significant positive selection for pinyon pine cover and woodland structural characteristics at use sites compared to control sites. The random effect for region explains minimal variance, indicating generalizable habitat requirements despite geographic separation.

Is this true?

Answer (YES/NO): NO